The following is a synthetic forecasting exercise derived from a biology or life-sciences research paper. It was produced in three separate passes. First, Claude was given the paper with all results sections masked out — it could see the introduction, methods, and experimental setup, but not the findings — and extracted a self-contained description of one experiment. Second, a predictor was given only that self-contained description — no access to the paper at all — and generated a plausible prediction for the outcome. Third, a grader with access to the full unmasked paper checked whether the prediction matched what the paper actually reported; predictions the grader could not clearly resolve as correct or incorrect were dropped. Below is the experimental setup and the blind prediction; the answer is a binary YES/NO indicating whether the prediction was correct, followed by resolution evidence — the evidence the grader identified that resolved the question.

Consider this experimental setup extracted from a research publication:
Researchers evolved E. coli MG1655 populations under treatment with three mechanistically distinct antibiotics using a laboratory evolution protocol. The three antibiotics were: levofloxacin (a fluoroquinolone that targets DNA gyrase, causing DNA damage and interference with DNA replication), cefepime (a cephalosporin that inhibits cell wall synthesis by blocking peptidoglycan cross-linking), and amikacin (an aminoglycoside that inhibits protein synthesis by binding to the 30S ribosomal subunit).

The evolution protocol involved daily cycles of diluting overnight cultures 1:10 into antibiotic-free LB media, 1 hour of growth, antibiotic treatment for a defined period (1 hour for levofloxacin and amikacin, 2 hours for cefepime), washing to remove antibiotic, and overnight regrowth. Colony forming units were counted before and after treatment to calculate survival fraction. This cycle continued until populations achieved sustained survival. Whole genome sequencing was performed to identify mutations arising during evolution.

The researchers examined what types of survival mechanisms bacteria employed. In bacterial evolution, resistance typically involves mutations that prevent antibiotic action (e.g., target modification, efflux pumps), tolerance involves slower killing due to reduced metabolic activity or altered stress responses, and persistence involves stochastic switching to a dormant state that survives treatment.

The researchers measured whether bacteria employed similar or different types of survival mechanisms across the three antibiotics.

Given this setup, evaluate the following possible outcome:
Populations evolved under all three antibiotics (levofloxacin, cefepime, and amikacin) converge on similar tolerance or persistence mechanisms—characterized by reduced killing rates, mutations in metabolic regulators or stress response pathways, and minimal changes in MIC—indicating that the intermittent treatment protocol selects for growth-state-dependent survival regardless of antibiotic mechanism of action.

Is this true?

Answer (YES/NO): NO